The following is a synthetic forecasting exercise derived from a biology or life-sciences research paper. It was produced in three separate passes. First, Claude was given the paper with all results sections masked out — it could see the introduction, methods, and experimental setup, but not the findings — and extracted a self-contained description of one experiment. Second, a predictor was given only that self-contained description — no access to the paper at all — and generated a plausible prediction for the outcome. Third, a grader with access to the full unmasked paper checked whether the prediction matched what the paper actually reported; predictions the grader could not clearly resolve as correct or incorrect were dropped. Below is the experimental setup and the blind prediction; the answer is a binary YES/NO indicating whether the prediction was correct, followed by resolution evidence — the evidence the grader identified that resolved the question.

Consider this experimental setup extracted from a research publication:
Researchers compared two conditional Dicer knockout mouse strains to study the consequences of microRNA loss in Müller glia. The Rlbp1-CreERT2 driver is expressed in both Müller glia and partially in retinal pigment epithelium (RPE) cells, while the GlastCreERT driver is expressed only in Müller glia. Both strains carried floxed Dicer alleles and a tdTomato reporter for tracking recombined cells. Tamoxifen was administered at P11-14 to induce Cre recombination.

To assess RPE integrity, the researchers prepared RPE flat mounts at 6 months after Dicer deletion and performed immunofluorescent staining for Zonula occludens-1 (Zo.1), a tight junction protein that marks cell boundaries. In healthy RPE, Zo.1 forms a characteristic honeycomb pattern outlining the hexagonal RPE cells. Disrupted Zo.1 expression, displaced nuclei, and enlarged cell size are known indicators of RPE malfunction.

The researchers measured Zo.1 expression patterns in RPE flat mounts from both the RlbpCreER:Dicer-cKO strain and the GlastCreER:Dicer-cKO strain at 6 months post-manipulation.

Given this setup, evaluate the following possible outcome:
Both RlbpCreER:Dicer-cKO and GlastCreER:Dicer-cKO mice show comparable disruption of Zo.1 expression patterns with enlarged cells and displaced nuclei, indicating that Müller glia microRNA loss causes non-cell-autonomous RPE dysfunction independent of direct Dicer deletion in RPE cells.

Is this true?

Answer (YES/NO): NO